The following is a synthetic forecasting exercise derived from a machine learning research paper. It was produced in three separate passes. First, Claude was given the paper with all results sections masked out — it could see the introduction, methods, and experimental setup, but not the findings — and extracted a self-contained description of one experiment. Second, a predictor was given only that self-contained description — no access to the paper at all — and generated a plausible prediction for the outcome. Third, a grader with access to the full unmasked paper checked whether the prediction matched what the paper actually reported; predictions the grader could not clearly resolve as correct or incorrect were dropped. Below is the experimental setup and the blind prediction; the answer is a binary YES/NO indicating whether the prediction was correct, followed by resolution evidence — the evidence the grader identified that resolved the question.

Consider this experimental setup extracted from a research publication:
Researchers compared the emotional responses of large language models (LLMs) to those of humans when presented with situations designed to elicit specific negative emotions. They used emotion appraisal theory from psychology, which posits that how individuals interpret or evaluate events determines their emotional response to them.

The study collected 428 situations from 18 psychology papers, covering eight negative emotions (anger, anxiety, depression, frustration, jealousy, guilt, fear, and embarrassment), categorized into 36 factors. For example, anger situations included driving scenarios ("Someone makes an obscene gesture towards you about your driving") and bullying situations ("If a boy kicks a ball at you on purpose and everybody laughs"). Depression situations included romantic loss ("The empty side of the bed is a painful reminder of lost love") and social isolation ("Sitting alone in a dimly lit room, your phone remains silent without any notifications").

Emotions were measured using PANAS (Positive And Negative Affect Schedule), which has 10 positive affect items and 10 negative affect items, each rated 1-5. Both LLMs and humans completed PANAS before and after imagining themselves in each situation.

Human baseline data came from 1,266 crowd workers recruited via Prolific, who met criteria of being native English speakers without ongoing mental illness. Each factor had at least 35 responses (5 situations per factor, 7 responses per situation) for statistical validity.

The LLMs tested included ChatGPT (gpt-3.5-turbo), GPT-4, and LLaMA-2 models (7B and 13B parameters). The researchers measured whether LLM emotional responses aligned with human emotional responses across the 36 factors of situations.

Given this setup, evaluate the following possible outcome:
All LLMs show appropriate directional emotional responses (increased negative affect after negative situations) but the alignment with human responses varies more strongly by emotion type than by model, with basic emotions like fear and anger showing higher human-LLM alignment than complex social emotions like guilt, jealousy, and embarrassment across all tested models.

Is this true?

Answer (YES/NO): NO